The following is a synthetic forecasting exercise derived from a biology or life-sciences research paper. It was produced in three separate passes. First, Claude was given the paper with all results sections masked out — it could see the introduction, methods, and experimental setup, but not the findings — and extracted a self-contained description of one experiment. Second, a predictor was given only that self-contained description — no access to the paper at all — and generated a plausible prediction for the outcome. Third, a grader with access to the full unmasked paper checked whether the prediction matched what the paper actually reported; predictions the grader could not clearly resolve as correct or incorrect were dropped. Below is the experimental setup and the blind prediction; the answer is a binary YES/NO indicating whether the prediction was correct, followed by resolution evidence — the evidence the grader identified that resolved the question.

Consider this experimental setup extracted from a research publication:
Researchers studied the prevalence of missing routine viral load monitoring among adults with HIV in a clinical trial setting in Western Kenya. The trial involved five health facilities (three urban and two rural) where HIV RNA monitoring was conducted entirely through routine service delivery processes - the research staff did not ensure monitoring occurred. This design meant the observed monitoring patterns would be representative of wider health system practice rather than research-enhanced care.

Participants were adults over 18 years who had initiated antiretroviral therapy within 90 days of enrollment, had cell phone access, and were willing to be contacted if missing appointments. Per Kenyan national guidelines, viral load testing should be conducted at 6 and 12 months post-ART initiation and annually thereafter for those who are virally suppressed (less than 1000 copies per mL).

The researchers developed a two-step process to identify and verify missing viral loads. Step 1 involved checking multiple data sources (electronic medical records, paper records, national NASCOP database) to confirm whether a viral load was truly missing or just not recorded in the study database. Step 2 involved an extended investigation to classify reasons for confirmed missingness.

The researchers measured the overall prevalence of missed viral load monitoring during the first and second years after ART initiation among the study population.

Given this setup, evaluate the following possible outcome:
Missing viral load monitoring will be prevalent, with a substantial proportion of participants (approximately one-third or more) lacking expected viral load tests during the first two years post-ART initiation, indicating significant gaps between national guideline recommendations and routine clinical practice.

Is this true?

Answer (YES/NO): YES